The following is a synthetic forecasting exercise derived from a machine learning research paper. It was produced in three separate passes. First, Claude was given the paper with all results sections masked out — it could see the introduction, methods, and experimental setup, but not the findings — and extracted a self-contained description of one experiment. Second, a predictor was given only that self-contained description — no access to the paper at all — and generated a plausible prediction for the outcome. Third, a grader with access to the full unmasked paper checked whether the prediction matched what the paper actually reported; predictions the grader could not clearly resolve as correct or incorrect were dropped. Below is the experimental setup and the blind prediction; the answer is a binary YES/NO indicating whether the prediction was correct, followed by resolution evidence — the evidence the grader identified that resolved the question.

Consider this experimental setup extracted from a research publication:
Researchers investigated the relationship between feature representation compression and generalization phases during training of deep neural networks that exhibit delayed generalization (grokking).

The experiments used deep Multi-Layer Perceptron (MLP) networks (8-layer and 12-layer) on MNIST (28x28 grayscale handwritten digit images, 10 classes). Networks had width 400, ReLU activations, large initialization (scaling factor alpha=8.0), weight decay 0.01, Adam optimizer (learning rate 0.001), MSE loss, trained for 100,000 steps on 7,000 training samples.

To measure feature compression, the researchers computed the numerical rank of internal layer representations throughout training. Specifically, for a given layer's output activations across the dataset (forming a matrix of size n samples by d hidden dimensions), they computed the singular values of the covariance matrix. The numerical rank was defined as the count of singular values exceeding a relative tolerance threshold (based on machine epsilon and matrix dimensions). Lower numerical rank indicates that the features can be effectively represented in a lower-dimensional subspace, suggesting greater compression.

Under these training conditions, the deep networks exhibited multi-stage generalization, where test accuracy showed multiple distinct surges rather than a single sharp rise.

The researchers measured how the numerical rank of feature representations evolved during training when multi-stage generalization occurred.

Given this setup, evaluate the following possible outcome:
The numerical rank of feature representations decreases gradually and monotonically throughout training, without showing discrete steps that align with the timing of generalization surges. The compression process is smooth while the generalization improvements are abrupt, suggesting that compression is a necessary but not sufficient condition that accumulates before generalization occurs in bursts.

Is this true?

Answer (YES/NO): NO